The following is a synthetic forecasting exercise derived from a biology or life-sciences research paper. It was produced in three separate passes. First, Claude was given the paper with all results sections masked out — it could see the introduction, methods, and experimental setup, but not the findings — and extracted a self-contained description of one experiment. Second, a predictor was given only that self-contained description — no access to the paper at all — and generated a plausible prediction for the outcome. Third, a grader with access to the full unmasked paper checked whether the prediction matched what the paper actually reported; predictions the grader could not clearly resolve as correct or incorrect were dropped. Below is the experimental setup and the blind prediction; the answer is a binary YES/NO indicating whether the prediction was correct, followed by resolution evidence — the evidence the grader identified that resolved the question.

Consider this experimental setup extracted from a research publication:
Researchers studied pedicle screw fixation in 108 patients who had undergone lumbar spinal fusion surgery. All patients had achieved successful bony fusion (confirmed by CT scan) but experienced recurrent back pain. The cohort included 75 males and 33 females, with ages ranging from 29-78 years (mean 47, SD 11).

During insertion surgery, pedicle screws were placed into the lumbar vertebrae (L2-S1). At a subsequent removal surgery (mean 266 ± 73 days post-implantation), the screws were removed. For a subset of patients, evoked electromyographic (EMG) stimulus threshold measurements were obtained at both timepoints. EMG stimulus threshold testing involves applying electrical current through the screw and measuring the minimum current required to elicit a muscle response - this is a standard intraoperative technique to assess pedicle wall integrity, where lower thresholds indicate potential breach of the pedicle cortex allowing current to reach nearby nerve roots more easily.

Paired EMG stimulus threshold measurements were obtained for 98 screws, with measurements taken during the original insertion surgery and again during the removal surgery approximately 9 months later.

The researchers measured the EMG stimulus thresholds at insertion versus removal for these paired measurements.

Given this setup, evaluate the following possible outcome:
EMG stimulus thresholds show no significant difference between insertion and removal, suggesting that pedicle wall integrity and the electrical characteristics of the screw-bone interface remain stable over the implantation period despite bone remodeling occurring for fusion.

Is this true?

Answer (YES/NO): YES